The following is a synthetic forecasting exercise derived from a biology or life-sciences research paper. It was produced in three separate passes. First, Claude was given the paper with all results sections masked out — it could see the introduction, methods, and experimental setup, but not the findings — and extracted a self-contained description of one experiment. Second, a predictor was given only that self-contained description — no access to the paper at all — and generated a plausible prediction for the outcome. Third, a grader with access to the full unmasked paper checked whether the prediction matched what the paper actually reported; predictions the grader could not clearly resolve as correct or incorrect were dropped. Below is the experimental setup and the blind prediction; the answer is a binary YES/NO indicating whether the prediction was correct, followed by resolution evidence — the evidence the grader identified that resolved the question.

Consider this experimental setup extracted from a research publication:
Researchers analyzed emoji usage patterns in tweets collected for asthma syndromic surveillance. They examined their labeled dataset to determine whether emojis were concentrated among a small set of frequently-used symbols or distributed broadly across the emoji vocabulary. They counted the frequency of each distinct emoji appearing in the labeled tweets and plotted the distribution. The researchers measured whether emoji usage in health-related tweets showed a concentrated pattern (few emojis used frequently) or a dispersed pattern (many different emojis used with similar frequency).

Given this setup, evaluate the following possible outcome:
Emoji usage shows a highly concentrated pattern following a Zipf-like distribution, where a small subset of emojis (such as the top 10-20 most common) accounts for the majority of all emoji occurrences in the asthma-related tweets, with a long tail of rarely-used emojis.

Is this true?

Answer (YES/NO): YES